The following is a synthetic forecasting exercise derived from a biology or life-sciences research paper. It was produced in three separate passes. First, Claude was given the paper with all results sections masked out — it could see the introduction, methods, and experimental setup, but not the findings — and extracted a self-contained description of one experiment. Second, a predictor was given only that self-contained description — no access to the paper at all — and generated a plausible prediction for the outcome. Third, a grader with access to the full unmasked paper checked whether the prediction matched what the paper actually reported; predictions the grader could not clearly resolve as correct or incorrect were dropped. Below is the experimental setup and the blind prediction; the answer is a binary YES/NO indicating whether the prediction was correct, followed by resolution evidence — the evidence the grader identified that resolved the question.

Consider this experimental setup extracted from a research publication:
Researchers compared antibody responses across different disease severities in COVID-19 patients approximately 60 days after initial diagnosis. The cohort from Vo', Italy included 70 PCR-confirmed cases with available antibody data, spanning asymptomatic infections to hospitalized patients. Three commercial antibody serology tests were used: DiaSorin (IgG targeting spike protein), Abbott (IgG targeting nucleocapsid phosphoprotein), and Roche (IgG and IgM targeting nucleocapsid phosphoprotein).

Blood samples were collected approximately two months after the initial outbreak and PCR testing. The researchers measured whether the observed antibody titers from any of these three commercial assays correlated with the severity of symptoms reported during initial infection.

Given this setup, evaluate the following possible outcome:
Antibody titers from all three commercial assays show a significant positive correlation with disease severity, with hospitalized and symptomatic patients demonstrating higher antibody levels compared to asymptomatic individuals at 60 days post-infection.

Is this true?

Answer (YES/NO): NO